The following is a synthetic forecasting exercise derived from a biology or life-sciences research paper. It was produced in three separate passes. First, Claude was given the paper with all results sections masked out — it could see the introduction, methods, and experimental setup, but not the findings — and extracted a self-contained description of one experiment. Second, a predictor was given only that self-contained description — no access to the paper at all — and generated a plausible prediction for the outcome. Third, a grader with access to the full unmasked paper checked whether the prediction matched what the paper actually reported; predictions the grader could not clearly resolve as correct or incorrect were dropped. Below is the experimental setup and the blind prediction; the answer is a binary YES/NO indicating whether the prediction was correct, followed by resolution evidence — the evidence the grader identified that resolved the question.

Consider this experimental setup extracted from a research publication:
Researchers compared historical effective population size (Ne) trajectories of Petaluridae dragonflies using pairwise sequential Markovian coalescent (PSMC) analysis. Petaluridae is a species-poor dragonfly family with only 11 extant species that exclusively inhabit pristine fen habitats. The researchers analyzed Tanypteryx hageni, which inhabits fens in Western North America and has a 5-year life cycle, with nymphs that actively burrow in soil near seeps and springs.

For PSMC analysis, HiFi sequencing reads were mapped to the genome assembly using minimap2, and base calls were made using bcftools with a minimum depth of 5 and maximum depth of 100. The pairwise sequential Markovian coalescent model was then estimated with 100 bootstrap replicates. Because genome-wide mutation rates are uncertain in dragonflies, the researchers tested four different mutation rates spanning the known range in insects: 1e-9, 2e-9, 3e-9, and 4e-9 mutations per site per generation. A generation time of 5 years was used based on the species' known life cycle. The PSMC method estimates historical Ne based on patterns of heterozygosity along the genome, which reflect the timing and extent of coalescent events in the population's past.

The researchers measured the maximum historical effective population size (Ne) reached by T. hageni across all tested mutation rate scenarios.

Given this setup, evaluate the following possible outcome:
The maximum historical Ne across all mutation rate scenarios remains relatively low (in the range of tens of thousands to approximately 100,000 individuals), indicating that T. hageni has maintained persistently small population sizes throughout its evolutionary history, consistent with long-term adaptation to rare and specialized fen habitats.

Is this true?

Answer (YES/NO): NO